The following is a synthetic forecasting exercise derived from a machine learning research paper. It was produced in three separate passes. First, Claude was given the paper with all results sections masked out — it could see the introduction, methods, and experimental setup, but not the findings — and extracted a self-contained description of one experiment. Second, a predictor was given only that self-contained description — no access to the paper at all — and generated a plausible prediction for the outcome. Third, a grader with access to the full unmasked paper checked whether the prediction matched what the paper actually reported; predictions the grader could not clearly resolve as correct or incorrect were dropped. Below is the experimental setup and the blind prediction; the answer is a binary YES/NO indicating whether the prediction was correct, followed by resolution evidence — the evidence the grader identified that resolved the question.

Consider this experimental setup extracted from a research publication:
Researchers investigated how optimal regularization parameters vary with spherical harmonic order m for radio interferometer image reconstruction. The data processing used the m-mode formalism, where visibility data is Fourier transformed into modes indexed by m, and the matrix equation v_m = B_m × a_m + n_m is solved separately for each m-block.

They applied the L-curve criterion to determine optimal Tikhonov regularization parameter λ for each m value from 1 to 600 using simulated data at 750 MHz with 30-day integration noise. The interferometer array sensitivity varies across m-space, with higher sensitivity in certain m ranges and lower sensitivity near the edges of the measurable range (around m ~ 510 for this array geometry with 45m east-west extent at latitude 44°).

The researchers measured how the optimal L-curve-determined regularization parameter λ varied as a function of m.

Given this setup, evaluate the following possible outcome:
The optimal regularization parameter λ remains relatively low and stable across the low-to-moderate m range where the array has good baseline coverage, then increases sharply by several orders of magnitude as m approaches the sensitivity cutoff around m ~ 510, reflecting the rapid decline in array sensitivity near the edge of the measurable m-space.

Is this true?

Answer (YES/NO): NO